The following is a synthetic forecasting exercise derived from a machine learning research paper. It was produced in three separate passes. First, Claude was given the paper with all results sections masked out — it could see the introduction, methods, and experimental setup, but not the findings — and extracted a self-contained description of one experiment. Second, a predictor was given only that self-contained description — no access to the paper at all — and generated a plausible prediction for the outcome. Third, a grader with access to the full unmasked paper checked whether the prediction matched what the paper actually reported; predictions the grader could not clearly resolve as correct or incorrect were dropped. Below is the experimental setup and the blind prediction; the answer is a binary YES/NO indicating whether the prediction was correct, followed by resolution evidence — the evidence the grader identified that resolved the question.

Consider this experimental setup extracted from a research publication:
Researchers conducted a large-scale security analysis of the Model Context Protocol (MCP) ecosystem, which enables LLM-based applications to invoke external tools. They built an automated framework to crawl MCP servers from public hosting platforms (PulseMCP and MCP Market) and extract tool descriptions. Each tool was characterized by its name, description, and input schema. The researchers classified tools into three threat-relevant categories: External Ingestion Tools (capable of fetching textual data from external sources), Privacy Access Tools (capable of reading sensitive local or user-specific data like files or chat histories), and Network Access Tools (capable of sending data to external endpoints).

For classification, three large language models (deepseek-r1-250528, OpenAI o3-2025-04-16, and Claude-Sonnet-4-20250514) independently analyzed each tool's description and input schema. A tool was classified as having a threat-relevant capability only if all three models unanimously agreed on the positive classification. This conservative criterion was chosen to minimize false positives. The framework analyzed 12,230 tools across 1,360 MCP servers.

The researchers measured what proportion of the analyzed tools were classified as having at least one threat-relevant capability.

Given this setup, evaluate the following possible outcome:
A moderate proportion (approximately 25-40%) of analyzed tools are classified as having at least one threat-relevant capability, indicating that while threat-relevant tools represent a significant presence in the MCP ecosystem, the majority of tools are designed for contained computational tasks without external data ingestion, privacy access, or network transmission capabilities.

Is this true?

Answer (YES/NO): NO